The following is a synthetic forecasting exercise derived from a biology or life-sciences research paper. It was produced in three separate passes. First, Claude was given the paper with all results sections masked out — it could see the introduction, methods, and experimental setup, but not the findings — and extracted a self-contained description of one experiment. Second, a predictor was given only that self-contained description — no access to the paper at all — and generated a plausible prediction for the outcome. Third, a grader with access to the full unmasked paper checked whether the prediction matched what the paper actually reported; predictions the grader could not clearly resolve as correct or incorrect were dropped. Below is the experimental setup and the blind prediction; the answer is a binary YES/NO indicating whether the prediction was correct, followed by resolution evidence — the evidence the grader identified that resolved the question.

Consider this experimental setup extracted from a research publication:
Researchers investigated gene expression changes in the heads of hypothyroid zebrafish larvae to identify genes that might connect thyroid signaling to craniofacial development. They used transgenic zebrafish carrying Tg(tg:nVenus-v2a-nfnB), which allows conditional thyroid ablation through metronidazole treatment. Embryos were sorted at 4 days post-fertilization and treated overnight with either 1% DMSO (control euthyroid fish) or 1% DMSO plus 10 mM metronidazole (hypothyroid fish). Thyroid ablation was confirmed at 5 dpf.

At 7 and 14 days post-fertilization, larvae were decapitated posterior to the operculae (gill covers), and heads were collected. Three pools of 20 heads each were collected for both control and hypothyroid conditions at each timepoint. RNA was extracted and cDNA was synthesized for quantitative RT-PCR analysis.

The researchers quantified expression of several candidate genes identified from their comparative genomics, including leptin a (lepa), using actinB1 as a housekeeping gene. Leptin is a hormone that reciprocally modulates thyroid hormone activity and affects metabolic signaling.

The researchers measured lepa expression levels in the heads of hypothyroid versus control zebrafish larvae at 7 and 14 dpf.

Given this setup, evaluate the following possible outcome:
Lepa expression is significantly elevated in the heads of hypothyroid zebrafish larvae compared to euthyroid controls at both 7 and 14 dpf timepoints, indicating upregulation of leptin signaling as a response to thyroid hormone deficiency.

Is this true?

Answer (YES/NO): NO